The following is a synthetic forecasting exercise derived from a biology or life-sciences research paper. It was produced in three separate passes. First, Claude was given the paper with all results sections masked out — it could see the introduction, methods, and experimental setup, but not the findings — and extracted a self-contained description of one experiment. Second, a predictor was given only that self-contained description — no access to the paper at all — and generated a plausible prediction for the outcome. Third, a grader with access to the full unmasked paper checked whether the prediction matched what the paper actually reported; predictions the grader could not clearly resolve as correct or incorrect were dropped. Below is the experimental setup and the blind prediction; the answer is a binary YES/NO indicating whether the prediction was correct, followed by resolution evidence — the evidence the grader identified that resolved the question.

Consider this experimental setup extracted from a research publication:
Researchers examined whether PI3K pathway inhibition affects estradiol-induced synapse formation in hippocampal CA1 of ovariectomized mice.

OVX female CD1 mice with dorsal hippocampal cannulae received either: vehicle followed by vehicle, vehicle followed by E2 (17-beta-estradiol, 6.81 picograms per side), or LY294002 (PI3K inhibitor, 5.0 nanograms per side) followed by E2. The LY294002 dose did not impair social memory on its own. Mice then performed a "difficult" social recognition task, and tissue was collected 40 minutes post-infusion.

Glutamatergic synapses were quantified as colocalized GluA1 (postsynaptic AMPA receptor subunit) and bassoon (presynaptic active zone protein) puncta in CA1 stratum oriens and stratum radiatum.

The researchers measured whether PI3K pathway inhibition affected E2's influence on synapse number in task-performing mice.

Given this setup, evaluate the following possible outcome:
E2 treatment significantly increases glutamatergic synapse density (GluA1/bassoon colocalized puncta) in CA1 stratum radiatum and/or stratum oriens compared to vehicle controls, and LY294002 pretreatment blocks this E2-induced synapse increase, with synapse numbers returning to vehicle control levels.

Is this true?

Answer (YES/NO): YES